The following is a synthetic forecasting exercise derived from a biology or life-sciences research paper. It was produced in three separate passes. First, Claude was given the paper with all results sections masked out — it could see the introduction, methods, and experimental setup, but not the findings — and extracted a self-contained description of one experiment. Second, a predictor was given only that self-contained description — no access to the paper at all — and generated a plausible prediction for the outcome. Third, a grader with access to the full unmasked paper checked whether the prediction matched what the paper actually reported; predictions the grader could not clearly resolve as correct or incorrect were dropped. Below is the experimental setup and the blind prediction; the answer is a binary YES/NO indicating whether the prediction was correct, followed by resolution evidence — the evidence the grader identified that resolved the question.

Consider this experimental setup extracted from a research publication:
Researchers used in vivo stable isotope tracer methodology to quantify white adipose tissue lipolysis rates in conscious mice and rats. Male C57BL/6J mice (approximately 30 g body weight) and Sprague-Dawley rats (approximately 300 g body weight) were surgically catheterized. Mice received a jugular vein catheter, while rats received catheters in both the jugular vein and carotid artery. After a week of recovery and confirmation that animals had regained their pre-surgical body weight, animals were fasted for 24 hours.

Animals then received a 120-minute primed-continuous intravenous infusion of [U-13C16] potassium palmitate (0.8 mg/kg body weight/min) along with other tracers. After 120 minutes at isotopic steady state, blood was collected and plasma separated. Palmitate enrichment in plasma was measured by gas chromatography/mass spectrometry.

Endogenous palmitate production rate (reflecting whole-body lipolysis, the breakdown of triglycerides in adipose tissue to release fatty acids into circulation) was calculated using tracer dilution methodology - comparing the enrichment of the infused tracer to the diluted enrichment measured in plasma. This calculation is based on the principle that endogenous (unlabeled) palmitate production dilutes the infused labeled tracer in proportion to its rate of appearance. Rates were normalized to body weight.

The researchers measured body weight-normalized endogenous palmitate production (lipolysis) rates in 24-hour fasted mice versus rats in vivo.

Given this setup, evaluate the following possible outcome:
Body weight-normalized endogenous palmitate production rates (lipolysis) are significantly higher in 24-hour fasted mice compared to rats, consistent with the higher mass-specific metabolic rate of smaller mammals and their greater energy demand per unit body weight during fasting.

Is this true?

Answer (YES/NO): YES